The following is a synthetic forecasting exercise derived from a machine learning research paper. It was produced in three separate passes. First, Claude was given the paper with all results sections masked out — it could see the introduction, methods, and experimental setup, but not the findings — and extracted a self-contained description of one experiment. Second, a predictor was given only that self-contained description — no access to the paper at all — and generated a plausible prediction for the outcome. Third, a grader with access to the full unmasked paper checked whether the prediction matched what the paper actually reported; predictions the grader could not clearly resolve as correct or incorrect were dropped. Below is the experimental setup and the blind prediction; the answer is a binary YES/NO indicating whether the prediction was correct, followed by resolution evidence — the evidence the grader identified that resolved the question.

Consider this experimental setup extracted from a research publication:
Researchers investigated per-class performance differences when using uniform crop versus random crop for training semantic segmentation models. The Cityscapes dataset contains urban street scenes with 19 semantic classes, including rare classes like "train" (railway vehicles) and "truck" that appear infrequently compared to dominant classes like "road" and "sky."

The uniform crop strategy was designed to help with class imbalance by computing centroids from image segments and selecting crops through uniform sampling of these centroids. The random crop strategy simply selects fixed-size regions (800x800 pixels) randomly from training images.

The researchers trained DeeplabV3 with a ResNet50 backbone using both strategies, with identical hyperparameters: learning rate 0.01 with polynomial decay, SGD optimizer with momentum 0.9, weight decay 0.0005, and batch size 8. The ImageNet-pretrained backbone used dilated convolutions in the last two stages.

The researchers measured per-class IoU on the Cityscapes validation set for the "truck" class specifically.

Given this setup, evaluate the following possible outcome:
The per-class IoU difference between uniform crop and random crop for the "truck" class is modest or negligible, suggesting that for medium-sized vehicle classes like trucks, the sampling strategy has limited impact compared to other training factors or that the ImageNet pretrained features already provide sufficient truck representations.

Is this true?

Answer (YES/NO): NO